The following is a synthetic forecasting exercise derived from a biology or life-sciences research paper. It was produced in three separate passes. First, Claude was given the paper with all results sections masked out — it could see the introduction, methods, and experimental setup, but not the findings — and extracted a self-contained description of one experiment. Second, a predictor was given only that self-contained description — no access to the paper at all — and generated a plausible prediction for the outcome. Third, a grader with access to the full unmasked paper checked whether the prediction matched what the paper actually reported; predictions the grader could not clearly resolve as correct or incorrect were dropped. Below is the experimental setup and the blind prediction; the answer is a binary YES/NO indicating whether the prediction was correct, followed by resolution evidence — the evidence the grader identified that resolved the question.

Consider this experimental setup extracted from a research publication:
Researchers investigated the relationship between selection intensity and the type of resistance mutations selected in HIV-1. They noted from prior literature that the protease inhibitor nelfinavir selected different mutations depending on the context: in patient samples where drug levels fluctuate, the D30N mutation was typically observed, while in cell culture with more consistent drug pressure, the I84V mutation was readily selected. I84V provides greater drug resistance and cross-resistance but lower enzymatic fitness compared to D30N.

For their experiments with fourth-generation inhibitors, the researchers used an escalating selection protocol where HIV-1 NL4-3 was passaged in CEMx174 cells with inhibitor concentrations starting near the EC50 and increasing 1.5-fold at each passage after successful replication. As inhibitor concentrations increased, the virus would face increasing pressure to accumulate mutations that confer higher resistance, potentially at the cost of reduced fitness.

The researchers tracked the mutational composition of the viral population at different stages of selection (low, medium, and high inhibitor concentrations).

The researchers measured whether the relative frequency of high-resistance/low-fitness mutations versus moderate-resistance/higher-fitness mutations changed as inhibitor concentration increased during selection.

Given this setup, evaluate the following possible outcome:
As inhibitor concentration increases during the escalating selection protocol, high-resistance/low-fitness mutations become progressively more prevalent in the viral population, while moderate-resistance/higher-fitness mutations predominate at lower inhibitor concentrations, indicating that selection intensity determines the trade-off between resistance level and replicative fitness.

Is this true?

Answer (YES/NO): YES